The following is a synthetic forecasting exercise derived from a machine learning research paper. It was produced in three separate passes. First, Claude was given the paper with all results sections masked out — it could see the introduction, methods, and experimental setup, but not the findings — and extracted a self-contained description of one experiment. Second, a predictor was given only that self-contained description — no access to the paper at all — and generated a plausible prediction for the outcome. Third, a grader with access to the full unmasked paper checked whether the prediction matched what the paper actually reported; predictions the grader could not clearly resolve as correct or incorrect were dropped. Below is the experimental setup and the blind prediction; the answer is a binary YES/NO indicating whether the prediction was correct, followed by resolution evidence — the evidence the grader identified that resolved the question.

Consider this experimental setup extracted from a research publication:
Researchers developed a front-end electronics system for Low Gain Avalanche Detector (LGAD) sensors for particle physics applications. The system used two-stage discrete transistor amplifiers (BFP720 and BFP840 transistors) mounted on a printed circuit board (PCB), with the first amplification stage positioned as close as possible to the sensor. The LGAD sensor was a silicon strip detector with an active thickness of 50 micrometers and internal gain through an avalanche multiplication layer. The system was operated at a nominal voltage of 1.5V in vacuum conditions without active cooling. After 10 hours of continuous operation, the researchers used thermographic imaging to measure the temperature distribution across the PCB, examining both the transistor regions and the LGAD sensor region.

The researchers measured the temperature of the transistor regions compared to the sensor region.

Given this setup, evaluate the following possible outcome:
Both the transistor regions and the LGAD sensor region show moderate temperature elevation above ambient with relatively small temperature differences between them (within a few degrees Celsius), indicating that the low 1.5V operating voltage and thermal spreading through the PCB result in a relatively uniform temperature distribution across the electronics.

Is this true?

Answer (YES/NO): NO